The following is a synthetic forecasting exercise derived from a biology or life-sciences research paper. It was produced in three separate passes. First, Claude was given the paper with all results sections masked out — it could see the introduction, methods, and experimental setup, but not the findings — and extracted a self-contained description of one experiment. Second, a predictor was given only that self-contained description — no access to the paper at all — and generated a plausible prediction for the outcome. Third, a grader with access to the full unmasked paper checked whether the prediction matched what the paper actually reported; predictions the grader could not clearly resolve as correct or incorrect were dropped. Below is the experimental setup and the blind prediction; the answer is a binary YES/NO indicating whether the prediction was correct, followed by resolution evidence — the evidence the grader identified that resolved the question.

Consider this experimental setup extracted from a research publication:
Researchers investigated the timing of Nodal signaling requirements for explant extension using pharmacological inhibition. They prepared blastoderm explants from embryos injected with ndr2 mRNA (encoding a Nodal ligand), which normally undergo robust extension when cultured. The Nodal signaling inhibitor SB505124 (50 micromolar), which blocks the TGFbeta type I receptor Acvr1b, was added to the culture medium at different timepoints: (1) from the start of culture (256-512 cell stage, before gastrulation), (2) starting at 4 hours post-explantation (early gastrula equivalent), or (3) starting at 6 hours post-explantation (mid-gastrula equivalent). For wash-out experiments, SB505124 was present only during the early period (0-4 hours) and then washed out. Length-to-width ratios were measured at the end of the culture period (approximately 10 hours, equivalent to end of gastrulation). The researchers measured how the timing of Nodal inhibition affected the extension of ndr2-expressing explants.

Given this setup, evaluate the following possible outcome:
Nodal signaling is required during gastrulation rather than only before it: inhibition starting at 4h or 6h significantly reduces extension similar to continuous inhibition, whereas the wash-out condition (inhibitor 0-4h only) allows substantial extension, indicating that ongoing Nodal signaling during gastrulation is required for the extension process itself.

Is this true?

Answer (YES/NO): NO